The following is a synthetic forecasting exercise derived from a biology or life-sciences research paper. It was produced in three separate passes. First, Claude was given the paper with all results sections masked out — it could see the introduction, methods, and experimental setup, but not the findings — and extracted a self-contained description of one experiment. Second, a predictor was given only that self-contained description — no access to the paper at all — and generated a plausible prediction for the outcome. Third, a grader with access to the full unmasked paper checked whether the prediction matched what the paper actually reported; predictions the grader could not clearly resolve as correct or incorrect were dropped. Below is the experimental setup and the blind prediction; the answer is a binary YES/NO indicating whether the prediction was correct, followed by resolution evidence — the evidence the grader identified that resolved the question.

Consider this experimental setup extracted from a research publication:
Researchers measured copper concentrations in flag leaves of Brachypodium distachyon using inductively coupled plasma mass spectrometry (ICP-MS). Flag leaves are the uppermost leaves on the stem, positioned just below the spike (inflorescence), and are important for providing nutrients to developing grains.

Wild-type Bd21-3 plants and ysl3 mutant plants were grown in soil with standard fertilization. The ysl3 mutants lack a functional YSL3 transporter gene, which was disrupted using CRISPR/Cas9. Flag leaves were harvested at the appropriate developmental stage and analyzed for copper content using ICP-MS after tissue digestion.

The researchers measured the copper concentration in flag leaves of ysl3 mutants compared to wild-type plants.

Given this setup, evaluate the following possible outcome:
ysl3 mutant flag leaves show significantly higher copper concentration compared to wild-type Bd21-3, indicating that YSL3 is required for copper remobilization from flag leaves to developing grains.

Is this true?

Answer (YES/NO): NO